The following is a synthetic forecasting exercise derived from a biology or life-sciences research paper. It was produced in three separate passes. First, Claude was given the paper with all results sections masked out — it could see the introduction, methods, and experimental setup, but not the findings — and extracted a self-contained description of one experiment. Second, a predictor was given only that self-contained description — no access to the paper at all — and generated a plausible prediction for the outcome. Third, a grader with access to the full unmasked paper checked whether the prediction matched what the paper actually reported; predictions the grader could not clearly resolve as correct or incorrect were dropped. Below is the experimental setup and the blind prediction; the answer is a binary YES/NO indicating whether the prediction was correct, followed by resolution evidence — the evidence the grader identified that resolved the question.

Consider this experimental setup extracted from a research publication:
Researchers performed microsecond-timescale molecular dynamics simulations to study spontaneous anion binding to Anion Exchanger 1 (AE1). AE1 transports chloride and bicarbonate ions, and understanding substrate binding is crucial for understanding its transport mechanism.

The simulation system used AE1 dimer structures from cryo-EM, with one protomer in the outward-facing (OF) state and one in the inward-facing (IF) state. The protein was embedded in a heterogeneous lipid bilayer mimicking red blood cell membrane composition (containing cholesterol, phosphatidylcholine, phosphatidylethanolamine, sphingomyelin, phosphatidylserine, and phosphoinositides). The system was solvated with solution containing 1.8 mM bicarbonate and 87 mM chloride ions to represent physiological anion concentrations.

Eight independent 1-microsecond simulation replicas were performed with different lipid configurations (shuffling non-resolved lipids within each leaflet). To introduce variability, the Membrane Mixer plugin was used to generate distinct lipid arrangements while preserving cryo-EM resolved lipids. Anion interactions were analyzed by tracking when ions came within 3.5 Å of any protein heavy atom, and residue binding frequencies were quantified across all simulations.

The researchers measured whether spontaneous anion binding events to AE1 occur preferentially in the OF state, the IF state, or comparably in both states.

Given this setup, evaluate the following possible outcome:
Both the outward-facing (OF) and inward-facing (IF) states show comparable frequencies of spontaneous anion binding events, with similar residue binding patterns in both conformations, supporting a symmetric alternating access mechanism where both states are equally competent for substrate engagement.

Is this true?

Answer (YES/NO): NO